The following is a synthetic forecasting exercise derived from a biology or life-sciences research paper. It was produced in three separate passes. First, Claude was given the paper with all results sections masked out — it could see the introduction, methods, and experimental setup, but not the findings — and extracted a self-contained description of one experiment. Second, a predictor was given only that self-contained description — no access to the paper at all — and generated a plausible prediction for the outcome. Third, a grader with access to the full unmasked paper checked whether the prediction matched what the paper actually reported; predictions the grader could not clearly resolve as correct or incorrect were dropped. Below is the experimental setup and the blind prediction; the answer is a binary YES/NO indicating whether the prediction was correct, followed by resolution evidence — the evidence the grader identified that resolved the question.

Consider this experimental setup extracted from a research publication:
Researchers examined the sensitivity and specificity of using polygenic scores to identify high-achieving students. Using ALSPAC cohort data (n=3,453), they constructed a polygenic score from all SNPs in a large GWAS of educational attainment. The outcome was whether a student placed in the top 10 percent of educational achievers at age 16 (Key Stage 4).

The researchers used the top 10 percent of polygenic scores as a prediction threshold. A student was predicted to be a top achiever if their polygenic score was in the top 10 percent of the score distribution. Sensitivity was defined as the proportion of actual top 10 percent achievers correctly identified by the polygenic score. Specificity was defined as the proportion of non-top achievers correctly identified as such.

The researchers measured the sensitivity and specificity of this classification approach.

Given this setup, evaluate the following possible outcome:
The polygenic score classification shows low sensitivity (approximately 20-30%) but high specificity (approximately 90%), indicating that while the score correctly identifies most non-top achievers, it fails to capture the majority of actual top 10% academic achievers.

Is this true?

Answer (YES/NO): YES